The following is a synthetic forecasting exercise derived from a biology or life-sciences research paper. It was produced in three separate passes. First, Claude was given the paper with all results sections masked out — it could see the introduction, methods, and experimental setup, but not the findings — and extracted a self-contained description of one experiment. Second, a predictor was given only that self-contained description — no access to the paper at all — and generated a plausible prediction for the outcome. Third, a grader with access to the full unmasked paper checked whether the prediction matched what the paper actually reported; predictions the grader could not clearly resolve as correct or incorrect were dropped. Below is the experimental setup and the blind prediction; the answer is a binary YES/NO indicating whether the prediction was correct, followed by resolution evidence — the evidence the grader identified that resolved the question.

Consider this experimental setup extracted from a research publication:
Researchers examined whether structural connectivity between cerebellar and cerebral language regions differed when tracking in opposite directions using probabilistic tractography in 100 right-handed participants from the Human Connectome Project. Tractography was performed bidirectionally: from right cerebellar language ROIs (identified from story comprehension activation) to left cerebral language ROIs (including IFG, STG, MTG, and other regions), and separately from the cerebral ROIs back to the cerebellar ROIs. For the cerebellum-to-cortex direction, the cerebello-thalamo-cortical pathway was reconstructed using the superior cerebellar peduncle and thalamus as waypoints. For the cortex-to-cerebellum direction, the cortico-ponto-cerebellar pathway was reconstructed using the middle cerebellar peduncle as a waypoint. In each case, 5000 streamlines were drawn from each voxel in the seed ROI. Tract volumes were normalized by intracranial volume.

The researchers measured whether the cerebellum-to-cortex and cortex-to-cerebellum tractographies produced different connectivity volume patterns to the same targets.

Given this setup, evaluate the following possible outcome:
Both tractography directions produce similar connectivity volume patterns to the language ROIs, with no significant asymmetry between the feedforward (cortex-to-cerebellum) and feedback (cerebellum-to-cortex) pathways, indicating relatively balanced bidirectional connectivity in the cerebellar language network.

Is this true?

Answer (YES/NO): NO